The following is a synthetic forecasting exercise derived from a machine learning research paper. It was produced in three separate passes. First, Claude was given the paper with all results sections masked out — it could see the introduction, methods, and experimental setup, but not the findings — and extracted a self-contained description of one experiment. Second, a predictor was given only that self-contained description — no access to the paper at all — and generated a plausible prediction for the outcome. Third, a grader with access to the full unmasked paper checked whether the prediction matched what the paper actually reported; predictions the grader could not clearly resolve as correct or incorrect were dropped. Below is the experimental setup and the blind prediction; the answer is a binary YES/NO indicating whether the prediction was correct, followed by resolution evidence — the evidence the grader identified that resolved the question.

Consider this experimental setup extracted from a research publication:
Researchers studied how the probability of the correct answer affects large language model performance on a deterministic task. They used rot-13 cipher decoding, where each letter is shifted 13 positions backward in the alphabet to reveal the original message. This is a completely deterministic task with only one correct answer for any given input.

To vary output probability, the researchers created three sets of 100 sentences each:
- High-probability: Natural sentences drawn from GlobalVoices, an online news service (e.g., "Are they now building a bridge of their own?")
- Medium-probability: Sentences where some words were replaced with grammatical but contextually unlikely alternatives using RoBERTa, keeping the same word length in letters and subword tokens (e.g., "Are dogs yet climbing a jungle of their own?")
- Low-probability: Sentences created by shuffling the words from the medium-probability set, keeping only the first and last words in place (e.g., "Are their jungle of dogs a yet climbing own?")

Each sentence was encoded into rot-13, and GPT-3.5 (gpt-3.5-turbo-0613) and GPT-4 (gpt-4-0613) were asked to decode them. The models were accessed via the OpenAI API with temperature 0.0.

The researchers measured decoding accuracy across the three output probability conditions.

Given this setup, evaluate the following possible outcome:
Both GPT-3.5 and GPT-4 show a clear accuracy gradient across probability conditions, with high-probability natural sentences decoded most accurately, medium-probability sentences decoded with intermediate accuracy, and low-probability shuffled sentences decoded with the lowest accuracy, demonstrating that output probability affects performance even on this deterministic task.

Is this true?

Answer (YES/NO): YES